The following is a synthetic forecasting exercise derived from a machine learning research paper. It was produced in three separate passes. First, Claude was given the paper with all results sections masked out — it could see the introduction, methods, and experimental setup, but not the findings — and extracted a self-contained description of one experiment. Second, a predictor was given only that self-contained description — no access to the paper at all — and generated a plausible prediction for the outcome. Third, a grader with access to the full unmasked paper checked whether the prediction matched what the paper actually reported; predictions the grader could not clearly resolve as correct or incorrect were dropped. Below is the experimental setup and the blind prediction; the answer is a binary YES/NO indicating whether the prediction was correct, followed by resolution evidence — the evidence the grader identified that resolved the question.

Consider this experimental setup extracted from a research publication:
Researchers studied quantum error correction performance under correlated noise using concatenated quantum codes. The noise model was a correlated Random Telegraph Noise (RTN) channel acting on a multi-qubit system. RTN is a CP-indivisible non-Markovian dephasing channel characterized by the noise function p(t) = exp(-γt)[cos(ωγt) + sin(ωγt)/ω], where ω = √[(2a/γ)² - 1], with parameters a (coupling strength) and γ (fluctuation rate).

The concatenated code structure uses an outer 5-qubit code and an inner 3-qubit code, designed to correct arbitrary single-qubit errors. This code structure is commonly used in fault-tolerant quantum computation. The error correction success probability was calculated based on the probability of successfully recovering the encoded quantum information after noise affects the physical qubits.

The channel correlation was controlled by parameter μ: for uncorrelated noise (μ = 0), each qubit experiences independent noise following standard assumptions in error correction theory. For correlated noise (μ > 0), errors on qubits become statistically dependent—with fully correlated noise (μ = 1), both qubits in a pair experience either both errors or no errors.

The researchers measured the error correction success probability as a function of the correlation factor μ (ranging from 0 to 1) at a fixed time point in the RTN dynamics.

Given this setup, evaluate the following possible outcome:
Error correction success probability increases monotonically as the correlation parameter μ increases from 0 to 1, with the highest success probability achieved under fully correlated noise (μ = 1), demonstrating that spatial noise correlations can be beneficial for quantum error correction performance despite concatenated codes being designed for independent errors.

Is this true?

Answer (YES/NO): YES